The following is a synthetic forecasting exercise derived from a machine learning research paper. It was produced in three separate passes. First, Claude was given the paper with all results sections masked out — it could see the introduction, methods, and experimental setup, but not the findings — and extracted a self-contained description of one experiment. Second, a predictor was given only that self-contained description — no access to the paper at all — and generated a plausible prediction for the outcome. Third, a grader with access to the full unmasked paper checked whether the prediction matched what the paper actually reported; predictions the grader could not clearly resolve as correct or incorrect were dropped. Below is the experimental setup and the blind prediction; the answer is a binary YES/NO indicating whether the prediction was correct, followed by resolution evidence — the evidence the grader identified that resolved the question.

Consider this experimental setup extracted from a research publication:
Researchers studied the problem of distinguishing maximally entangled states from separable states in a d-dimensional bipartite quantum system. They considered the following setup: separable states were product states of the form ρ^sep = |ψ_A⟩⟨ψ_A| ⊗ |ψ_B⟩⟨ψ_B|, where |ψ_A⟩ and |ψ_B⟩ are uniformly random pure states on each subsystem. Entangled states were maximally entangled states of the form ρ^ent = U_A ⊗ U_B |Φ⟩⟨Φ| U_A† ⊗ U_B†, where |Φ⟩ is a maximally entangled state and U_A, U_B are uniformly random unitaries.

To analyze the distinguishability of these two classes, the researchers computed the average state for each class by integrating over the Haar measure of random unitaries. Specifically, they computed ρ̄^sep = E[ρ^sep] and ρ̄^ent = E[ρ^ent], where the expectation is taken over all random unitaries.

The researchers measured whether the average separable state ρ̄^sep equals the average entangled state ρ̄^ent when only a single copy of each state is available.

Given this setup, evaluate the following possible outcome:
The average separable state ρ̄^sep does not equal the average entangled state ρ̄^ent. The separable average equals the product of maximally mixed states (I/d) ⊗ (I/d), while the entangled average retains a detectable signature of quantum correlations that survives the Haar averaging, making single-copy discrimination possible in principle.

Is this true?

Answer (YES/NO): NO